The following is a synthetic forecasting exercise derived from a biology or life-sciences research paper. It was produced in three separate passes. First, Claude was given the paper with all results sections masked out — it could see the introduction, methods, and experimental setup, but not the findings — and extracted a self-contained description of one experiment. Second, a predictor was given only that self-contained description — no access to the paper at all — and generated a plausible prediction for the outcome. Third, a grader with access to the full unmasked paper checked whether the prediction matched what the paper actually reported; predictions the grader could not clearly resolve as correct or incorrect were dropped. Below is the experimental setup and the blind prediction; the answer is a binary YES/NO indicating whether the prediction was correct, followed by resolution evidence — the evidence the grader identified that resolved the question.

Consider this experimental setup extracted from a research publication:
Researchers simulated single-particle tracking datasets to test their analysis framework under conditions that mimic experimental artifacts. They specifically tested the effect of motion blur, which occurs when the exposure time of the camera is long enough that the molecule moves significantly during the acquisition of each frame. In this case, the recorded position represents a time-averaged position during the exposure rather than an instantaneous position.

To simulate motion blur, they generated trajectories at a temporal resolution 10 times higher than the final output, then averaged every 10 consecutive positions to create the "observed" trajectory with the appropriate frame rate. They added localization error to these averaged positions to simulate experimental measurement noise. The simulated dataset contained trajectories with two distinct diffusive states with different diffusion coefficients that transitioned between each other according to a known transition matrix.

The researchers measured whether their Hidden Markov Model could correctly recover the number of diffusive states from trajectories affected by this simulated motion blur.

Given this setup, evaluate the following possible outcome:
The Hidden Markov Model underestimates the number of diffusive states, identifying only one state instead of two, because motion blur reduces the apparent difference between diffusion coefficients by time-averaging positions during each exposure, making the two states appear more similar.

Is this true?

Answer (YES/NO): NO